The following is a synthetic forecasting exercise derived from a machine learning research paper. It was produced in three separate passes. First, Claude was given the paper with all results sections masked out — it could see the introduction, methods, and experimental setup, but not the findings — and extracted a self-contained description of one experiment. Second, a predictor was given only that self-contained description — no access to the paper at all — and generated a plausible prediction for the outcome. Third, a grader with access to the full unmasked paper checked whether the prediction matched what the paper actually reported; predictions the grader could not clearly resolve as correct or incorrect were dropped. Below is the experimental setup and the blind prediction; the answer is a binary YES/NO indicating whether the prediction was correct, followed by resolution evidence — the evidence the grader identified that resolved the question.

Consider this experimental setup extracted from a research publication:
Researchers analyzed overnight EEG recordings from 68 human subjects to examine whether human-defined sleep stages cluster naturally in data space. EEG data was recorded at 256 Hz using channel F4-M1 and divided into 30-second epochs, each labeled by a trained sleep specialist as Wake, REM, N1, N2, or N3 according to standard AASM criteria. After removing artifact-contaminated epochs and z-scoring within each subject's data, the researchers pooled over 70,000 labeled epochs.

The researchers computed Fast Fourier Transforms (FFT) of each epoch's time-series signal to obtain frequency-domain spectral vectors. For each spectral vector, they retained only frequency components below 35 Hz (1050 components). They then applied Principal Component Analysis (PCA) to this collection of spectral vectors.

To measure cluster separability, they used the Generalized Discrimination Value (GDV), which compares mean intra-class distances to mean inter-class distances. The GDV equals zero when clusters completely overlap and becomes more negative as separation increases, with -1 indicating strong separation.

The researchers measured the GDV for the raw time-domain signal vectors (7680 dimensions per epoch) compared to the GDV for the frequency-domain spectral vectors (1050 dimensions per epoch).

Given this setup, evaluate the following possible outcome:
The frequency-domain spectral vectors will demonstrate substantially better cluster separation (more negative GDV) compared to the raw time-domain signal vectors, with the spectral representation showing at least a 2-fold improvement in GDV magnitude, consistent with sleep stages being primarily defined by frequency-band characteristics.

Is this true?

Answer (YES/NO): YES